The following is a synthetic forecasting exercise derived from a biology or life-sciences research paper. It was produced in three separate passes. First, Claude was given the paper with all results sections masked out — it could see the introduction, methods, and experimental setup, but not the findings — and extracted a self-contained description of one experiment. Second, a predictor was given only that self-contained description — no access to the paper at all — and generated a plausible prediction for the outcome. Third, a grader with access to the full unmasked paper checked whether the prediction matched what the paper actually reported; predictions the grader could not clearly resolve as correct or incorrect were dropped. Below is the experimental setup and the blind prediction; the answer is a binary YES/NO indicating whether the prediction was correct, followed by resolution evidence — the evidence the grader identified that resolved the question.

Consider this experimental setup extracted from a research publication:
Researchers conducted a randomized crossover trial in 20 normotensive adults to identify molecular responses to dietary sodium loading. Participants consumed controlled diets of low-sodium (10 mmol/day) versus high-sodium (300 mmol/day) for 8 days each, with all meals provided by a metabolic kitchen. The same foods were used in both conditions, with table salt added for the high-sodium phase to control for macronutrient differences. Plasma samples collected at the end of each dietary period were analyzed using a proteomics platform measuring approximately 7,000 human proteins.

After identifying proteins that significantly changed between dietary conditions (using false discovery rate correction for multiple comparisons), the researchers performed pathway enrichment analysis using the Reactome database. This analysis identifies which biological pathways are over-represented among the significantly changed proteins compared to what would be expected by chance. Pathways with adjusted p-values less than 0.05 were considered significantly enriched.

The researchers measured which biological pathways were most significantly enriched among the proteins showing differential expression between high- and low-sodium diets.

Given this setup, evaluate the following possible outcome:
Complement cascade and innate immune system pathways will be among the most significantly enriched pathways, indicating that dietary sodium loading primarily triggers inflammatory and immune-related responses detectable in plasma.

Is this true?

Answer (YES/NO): NO